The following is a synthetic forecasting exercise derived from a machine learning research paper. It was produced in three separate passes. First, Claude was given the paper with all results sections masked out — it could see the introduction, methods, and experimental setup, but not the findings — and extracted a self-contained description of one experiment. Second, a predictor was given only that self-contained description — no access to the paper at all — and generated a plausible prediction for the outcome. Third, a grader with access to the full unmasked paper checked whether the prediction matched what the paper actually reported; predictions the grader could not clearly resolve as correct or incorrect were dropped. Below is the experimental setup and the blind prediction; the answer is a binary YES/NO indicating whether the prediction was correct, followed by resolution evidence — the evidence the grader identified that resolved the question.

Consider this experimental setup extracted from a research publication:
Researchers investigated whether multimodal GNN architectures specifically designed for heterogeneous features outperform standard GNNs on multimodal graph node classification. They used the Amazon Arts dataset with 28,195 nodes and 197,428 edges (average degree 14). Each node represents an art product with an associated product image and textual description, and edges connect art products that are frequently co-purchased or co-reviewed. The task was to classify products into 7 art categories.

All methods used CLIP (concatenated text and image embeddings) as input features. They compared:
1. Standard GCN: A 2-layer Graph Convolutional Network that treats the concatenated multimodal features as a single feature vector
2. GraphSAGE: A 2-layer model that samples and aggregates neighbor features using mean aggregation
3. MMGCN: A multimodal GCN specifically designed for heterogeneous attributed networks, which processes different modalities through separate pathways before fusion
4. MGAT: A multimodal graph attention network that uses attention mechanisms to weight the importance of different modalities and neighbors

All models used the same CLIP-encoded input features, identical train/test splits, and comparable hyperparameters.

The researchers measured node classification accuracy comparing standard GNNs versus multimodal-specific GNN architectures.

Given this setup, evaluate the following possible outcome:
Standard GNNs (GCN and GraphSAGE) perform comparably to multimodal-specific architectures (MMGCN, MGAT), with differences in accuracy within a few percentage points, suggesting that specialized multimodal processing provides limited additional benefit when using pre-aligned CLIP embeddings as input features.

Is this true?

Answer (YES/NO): NO